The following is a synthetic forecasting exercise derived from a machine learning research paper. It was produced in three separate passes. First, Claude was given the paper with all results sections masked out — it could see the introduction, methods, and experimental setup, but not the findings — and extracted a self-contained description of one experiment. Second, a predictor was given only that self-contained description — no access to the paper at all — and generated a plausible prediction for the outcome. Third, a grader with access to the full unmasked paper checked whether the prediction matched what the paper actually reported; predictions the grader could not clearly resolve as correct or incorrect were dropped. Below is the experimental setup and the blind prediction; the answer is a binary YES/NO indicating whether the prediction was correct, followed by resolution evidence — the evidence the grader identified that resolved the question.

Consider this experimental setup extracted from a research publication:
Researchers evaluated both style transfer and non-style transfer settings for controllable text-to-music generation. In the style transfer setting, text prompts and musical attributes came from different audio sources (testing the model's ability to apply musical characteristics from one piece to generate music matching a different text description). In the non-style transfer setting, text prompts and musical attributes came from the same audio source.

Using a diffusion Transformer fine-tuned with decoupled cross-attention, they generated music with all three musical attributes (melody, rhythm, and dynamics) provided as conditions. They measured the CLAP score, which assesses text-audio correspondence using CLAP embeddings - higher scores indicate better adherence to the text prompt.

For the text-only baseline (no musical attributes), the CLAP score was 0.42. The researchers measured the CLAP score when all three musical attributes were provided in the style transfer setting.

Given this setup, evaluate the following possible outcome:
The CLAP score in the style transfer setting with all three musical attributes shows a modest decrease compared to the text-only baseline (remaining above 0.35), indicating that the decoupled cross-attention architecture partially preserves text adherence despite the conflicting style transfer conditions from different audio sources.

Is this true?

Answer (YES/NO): NO